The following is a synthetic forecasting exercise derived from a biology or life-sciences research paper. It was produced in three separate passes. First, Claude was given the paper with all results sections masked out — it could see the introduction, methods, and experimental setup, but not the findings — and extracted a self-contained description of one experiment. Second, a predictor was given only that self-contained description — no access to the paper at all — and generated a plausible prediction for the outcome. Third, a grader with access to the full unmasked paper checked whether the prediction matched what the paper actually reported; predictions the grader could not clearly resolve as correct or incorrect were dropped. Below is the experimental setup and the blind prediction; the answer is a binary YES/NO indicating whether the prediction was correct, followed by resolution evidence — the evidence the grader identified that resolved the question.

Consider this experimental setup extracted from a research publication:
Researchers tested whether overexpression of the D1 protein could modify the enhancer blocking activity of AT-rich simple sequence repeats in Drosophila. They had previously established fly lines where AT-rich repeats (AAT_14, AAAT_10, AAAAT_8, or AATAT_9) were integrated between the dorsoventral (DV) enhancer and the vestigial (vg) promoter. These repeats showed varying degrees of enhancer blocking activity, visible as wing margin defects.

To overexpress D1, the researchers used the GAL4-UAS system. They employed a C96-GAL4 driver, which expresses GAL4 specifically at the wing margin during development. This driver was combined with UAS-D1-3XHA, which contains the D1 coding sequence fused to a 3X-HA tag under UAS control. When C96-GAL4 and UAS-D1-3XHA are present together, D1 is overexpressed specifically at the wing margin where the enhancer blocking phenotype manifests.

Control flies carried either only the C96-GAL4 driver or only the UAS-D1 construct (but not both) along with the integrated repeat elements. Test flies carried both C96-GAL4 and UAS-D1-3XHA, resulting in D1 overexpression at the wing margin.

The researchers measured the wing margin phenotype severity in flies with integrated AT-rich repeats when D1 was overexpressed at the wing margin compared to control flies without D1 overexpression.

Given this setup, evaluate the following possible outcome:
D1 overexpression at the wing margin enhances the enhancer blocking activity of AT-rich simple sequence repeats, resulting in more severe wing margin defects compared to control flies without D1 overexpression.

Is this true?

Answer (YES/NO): YES